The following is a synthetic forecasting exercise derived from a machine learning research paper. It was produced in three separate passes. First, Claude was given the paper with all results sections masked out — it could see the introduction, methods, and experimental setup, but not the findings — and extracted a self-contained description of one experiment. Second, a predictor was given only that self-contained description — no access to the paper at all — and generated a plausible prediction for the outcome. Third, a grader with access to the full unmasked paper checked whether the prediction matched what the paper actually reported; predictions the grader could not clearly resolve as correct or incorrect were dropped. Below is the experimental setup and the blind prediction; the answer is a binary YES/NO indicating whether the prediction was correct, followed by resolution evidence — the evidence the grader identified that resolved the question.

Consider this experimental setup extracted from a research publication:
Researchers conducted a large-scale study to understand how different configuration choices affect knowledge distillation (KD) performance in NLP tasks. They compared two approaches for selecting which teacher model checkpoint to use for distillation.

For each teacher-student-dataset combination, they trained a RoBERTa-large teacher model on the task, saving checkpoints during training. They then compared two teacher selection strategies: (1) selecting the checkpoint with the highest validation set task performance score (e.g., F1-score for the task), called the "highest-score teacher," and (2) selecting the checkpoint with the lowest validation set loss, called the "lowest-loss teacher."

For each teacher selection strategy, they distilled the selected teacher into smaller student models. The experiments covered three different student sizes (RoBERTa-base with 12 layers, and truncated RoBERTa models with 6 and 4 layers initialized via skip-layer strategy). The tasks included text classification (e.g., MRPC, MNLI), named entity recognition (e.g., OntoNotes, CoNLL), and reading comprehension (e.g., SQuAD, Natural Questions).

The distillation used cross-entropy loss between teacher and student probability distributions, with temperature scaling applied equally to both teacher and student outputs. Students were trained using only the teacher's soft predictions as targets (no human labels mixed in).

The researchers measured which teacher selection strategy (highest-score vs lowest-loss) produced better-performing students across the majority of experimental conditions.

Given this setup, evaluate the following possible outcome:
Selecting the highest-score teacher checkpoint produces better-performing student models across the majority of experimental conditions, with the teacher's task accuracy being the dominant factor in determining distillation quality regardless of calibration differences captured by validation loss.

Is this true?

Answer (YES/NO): NO